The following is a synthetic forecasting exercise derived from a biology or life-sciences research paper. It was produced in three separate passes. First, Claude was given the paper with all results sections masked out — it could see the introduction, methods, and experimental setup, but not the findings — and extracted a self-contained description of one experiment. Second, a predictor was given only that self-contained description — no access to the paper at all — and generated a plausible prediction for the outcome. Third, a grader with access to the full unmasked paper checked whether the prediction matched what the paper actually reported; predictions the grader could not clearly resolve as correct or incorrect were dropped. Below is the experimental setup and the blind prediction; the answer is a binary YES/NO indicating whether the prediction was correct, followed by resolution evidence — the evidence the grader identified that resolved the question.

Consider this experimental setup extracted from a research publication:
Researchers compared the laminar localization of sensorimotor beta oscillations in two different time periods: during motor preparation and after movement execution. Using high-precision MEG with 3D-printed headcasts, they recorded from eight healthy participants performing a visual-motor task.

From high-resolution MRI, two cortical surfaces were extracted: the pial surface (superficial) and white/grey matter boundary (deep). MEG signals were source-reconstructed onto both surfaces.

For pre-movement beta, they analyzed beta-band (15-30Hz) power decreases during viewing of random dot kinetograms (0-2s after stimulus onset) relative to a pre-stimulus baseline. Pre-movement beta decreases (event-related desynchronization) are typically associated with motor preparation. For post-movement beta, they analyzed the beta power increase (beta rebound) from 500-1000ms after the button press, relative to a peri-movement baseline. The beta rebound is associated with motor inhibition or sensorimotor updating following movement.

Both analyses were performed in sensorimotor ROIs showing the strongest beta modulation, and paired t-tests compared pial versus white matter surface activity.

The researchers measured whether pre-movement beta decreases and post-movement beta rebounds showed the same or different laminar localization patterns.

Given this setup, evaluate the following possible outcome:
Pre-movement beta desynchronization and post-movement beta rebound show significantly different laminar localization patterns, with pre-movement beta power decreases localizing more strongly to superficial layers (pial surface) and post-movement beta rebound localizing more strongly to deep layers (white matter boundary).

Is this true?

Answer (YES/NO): NO